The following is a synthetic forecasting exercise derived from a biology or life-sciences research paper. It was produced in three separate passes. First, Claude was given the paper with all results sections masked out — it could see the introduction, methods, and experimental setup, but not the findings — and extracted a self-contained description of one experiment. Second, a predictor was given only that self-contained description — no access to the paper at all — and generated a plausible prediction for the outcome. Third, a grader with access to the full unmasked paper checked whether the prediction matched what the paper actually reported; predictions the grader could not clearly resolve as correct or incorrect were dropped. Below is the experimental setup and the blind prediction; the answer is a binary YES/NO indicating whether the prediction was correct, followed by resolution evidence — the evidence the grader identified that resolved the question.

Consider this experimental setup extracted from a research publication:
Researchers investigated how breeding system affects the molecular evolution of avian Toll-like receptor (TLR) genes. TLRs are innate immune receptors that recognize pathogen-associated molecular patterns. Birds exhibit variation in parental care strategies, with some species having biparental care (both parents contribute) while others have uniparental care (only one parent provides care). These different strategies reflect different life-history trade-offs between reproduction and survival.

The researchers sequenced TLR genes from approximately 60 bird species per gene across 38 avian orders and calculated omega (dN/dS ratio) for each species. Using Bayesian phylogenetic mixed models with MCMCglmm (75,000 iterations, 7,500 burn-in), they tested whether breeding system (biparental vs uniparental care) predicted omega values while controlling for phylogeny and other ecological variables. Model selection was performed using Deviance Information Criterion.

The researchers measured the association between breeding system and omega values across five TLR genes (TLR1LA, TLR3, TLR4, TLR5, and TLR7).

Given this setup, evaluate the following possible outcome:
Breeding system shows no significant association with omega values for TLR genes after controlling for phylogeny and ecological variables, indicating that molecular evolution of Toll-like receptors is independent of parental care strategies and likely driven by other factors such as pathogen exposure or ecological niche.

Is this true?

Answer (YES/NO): YES